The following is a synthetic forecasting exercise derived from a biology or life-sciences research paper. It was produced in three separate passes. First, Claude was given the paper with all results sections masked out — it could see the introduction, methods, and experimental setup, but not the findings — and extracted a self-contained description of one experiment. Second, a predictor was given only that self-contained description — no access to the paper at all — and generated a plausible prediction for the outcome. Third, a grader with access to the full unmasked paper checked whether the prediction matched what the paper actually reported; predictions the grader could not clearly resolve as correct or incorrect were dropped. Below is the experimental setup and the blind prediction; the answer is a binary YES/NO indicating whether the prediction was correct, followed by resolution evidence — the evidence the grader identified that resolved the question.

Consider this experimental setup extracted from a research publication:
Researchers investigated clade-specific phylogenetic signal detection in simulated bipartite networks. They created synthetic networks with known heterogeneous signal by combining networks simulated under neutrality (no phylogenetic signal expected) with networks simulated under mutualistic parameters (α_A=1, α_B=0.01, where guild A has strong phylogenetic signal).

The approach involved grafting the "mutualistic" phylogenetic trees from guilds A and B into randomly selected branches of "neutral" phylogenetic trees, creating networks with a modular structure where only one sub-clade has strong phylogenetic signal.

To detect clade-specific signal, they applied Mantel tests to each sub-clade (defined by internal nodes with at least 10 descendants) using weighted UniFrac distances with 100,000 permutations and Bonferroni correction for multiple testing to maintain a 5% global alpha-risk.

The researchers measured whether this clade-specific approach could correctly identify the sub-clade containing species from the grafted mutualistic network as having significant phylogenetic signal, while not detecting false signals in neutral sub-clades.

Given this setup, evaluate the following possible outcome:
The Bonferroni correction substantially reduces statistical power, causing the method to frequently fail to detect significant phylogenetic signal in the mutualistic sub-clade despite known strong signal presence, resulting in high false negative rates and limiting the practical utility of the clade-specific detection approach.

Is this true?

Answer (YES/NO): NO